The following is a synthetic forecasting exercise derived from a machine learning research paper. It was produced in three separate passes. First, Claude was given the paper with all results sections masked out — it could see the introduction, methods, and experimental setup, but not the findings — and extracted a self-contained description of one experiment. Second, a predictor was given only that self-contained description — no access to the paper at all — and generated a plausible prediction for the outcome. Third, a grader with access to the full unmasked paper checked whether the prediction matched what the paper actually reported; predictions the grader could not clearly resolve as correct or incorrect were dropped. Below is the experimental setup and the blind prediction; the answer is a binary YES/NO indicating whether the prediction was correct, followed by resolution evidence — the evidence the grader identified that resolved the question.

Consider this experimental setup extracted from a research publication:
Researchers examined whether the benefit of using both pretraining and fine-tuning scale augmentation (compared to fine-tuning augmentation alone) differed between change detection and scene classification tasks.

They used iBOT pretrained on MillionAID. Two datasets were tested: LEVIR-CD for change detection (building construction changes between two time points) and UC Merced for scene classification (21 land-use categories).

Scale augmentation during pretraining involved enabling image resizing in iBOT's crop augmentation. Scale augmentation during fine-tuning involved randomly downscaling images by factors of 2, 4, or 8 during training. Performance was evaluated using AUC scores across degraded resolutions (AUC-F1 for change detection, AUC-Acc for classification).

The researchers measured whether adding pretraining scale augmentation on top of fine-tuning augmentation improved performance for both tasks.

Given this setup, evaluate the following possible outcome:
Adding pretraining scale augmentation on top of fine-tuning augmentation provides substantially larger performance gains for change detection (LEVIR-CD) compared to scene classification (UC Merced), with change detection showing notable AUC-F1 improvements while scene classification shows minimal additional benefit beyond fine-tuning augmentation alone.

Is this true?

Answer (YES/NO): NO